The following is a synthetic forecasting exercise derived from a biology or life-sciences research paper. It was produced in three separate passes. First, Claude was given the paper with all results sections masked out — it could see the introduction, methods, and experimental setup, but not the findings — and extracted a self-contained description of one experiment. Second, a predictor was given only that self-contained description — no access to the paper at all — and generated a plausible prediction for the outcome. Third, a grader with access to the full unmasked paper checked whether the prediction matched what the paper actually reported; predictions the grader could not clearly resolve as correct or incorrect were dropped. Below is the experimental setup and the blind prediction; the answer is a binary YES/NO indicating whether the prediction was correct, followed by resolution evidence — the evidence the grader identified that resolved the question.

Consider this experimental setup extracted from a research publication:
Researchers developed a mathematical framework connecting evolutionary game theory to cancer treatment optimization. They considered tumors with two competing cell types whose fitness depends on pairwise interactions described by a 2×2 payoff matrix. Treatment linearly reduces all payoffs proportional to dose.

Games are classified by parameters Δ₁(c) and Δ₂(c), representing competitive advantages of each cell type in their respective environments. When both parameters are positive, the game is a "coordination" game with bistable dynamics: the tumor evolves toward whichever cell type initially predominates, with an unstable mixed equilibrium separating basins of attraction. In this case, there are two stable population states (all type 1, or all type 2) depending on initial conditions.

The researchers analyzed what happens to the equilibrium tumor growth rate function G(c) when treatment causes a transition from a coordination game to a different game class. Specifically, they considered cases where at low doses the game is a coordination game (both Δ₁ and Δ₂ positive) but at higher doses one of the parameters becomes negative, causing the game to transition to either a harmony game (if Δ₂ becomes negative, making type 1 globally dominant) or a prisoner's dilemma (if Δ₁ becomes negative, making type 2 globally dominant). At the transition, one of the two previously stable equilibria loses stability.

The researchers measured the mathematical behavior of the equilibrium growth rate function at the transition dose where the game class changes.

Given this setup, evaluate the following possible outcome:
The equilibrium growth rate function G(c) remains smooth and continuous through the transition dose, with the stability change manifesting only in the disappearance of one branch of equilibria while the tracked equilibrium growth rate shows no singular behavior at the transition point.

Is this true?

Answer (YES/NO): NO